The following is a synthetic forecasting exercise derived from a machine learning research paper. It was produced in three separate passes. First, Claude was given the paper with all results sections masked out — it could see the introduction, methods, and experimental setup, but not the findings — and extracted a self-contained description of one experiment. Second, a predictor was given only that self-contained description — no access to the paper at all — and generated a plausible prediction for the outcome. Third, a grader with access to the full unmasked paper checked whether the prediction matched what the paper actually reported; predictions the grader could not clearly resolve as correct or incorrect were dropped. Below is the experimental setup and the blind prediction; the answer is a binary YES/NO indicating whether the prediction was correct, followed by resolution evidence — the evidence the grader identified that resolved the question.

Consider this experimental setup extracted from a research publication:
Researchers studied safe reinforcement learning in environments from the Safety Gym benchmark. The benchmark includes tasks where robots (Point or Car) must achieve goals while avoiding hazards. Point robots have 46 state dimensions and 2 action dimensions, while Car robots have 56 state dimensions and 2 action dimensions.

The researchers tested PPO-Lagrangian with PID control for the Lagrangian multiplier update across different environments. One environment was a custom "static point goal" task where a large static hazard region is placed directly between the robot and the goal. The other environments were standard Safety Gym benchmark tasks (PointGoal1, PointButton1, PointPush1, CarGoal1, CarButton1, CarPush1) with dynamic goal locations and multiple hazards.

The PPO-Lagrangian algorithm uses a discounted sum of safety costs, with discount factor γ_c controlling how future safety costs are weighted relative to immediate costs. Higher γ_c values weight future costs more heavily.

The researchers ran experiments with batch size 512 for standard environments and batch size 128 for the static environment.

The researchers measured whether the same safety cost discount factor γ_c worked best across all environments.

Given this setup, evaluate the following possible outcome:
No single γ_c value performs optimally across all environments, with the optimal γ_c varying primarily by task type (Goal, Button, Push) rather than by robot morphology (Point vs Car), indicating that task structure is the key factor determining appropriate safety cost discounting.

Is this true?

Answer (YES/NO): NO